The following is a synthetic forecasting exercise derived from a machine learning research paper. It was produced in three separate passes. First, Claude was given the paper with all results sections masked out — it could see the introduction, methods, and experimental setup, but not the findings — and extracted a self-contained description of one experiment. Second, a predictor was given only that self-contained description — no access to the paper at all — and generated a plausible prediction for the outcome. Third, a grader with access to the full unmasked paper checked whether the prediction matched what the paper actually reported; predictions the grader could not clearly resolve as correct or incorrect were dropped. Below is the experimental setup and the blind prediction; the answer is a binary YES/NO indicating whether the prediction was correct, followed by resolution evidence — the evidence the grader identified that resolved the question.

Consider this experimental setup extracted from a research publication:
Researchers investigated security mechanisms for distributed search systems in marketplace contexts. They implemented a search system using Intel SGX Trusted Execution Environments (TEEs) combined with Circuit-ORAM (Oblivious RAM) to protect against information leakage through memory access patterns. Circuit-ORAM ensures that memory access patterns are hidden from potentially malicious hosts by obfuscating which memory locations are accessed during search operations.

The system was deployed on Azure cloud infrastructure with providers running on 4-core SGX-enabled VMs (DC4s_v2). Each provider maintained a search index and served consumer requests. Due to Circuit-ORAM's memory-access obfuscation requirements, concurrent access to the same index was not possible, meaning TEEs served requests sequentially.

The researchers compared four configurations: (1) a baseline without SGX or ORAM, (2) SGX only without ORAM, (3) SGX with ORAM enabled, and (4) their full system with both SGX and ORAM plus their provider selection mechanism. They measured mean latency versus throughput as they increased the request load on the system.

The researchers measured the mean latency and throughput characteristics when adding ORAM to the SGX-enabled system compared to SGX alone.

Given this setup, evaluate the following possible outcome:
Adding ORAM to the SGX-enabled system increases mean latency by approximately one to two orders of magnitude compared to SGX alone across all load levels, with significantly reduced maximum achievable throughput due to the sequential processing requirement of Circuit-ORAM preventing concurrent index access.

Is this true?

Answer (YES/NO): NO